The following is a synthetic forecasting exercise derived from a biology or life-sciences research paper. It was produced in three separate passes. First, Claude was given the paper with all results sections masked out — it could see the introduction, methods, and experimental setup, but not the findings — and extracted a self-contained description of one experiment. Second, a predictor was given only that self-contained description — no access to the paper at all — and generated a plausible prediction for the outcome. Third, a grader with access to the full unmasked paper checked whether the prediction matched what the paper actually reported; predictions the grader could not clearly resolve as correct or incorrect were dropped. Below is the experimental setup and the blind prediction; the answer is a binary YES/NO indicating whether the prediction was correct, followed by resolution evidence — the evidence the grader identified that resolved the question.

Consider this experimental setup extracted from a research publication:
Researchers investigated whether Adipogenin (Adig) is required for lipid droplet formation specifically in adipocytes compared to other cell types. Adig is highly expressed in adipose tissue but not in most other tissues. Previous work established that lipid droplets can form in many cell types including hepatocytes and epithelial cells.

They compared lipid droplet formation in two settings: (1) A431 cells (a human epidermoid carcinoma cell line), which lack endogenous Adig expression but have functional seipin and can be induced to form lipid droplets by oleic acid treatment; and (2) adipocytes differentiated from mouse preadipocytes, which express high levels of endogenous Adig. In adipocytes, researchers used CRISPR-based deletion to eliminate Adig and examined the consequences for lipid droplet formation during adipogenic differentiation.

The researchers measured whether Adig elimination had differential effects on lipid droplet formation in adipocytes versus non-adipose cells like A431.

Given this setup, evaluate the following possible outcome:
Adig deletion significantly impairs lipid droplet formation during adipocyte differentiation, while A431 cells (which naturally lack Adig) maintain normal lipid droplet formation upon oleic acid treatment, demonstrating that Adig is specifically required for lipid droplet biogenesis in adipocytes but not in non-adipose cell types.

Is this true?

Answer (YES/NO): YES